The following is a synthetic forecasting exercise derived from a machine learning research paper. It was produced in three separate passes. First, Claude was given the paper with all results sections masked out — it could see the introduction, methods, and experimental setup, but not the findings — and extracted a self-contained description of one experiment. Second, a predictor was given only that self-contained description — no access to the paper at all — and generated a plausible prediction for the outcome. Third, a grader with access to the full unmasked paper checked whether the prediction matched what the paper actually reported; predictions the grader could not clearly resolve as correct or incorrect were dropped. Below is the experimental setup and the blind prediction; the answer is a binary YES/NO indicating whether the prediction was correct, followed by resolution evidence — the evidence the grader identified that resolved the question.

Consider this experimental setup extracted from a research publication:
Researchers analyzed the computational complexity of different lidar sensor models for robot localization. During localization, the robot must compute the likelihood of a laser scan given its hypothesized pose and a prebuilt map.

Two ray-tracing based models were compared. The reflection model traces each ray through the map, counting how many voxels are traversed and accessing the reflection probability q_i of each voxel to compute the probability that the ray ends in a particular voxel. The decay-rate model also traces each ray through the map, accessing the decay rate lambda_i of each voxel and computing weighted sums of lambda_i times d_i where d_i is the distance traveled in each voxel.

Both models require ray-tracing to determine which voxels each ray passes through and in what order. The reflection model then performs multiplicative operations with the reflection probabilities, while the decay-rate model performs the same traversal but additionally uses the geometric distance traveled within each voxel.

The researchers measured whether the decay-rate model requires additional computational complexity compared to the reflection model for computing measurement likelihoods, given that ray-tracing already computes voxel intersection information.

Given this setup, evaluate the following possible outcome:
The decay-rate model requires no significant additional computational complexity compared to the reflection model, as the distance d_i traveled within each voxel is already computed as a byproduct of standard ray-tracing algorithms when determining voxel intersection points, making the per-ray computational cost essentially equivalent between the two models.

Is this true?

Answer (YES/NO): YES